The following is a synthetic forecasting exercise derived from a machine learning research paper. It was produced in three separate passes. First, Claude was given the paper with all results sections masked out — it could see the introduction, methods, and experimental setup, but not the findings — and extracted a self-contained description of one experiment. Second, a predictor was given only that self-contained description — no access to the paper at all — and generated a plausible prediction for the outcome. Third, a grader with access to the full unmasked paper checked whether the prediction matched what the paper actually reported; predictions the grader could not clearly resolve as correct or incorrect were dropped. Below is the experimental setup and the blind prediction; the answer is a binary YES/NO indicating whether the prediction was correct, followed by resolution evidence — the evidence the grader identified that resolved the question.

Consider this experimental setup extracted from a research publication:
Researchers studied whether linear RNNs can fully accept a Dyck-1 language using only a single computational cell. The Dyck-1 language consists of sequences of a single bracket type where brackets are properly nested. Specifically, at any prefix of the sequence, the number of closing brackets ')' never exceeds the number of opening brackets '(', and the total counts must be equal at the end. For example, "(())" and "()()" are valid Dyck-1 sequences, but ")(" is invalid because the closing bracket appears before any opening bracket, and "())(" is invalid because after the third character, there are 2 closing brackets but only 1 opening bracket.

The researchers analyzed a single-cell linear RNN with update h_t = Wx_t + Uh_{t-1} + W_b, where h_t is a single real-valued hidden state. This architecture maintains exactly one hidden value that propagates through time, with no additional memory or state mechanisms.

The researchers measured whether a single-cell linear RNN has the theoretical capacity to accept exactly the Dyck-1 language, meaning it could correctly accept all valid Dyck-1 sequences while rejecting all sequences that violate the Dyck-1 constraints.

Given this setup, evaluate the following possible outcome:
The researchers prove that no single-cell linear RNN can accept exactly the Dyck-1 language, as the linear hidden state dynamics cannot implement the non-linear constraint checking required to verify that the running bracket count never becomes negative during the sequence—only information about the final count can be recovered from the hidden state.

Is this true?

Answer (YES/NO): NO